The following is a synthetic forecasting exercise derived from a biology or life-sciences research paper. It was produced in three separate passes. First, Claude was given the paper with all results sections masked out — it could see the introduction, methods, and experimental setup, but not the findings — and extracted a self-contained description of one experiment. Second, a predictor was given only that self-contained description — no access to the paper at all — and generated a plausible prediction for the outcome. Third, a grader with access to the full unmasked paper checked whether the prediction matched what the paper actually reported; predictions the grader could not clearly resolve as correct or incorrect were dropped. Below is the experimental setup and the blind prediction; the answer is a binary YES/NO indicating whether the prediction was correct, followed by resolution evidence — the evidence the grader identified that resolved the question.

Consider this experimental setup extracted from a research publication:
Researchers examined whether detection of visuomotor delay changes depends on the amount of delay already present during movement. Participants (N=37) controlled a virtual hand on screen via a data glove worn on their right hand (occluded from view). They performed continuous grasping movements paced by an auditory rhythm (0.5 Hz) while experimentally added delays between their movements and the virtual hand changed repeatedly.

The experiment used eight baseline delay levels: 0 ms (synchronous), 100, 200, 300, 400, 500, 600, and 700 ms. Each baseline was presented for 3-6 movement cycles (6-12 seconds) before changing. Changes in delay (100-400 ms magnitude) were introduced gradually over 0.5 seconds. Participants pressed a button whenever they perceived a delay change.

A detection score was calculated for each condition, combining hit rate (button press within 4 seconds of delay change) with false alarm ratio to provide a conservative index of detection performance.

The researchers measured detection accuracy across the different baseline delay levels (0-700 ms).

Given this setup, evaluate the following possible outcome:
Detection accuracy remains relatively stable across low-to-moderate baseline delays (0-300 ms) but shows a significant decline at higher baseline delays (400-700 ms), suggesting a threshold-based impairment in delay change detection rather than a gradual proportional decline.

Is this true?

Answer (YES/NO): NO